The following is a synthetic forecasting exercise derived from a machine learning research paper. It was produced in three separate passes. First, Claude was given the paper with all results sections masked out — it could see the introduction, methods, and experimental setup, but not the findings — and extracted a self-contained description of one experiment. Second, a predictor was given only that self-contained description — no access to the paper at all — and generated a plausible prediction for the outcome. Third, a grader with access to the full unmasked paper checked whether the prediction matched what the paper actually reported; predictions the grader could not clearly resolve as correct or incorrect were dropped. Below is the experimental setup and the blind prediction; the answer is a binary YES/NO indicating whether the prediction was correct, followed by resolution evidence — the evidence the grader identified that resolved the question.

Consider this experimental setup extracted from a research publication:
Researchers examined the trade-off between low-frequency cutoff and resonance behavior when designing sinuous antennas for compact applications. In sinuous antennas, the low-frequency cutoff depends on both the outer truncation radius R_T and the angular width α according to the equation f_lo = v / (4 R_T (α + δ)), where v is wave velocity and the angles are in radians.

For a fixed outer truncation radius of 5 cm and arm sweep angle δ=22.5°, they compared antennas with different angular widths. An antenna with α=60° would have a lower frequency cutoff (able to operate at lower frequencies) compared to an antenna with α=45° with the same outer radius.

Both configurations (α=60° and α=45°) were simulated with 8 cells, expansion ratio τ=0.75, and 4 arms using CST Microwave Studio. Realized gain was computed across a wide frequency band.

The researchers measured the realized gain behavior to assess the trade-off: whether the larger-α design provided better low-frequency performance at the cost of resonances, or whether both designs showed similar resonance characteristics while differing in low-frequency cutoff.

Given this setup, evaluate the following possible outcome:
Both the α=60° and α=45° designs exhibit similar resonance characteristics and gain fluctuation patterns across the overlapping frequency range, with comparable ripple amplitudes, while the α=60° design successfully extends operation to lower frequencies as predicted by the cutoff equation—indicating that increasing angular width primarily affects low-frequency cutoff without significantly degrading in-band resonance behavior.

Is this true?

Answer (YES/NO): NO